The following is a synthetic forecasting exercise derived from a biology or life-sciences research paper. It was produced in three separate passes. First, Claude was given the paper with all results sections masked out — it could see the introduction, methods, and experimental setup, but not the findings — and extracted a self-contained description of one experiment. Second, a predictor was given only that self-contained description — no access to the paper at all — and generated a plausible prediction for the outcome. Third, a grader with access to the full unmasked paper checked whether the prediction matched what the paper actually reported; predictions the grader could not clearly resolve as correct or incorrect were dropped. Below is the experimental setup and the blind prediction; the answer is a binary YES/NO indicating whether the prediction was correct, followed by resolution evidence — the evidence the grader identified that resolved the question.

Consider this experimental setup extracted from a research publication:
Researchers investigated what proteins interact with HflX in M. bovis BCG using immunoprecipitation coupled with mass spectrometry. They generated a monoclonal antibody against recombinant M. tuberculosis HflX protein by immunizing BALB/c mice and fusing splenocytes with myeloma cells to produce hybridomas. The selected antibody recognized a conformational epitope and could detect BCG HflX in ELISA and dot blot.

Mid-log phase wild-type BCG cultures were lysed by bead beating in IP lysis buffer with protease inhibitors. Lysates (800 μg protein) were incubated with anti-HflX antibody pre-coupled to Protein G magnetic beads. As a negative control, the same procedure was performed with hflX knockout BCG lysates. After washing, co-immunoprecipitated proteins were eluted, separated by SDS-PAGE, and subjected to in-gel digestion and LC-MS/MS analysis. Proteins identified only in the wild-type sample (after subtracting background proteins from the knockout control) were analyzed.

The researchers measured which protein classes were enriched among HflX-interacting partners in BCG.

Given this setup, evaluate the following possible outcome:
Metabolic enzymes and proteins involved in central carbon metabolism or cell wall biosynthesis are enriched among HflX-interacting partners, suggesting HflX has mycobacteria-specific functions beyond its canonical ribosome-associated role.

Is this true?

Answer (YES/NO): NO